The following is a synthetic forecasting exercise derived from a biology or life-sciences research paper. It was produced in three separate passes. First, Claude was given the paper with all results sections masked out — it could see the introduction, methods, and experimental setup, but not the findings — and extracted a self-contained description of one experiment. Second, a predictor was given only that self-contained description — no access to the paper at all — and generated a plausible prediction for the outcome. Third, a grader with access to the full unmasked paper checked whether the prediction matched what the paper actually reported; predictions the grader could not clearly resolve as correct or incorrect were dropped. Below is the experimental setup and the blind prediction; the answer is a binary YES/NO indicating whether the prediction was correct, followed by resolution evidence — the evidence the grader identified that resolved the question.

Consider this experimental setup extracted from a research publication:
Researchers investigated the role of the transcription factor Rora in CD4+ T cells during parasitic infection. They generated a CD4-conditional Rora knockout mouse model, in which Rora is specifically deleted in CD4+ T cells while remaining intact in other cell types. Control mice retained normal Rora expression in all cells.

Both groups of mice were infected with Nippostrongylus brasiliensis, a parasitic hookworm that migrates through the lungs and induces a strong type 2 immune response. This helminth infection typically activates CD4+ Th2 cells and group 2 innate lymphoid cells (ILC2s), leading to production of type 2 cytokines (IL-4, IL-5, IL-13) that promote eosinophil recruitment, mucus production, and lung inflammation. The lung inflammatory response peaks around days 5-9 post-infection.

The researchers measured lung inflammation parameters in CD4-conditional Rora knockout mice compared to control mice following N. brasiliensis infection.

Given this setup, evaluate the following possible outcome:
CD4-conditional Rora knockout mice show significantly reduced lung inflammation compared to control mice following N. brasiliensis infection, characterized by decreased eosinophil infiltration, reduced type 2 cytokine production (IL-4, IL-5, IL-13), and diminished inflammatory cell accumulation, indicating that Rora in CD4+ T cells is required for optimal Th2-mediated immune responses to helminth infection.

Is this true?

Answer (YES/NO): NO